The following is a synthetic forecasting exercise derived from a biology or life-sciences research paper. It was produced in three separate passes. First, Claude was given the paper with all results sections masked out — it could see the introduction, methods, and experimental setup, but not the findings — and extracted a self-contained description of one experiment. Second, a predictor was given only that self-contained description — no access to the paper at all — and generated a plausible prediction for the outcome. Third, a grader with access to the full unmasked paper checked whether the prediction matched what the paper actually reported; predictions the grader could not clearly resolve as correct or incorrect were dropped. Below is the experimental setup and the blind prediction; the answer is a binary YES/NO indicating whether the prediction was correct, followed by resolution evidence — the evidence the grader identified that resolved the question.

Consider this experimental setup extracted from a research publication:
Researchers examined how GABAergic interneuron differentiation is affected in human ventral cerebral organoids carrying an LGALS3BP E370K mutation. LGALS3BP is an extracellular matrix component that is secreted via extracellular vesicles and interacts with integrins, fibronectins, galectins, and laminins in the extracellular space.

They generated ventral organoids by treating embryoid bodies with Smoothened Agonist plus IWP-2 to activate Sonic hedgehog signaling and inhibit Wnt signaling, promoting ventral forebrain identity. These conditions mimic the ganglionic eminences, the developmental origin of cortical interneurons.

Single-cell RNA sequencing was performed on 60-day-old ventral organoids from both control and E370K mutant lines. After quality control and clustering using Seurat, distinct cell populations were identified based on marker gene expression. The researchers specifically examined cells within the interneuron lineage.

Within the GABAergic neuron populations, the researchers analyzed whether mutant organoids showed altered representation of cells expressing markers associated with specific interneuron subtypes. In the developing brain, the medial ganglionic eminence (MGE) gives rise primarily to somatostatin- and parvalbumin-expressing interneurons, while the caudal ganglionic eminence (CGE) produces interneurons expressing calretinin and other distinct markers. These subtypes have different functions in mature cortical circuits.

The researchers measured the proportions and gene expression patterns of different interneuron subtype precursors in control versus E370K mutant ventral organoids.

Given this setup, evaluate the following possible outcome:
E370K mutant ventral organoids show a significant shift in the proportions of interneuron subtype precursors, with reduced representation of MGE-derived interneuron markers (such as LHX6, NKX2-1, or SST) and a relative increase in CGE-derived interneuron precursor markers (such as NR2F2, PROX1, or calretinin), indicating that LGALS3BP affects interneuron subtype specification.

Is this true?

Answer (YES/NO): NO